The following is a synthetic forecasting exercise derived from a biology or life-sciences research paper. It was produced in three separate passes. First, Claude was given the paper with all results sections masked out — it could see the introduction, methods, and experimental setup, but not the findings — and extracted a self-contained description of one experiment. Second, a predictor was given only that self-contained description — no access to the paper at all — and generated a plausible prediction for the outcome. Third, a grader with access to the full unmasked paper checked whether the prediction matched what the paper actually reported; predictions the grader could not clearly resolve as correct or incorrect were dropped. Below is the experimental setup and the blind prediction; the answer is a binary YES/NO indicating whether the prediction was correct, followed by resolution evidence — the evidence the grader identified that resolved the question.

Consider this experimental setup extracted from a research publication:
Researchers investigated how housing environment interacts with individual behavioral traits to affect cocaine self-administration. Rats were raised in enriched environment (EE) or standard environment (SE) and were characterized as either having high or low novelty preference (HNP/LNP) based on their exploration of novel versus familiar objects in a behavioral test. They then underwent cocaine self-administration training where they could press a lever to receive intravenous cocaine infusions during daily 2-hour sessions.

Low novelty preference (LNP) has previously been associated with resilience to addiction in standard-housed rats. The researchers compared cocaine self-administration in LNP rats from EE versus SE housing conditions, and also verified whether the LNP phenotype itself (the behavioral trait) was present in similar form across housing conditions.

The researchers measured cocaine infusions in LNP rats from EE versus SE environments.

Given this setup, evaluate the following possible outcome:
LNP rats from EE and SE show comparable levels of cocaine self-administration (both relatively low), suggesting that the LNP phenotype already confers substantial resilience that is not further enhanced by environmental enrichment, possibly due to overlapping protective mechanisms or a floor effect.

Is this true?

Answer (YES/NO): NO